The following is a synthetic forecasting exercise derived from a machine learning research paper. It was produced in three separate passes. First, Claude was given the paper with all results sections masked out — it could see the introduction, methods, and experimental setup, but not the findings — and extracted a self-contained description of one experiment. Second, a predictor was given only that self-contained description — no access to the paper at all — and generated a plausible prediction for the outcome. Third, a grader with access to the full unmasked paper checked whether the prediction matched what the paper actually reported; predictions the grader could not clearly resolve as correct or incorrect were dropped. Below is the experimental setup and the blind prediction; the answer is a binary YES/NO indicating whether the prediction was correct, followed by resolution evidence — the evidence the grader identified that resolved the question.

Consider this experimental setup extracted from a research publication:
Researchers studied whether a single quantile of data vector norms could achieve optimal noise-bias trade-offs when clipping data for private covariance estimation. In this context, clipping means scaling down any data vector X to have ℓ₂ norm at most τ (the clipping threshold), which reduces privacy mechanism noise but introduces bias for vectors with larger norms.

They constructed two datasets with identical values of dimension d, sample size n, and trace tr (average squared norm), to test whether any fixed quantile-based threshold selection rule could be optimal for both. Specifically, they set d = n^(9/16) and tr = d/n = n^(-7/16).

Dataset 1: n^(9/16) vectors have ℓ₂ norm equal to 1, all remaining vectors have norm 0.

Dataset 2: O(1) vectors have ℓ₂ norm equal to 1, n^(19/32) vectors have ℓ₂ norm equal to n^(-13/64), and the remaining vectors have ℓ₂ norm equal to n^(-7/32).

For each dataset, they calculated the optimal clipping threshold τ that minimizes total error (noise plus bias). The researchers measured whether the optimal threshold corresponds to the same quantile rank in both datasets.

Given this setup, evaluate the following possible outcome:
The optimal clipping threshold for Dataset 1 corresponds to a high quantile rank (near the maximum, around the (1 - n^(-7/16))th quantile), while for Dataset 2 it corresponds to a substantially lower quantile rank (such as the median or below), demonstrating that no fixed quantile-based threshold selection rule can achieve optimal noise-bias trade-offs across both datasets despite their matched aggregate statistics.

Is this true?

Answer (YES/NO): NO